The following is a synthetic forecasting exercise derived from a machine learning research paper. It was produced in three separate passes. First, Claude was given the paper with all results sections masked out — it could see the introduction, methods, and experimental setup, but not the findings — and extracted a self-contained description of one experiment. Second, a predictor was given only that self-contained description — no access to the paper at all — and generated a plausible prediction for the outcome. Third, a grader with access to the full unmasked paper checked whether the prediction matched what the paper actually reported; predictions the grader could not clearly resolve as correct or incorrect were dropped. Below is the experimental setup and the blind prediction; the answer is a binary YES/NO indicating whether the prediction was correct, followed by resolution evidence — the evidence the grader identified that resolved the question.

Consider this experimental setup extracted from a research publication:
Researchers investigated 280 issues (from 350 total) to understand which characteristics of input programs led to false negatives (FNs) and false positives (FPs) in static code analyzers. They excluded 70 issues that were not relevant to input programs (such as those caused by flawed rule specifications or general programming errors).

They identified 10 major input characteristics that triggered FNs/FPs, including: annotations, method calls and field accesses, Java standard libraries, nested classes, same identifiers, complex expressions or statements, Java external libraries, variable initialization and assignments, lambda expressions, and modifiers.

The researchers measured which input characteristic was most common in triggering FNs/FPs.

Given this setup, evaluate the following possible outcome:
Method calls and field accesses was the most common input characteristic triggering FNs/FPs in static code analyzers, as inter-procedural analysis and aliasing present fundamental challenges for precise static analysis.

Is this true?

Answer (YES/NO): NO